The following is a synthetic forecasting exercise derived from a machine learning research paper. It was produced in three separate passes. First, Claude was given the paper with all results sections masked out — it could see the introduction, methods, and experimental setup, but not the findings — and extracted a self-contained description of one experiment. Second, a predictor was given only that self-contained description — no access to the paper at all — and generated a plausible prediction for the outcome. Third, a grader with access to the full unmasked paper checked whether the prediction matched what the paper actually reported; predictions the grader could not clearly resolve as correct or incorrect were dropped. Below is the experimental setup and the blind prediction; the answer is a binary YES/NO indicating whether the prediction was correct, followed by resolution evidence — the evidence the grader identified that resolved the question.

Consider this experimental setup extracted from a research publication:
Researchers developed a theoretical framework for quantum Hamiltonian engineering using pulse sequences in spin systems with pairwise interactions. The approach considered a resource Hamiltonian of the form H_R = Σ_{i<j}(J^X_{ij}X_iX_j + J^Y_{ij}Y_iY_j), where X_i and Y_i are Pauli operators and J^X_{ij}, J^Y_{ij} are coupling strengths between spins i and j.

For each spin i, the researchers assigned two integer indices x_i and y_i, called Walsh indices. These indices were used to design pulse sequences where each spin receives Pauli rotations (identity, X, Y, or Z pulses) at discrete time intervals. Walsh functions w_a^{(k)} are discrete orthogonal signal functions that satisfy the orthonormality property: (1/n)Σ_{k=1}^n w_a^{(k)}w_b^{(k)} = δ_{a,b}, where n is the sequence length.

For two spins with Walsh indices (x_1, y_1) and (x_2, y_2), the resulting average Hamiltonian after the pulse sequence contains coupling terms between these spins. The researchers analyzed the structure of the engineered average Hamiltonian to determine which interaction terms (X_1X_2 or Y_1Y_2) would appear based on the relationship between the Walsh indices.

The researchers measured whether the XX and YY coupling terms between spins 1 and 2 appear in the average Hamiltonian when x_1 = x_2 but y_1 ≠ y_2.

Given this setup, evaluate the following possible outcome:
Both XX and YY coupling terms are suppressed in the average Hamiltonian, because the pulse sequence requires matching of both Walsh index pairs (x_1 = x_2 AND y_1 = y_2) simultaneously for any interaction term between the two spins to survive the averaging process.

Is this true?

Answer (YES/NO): NO